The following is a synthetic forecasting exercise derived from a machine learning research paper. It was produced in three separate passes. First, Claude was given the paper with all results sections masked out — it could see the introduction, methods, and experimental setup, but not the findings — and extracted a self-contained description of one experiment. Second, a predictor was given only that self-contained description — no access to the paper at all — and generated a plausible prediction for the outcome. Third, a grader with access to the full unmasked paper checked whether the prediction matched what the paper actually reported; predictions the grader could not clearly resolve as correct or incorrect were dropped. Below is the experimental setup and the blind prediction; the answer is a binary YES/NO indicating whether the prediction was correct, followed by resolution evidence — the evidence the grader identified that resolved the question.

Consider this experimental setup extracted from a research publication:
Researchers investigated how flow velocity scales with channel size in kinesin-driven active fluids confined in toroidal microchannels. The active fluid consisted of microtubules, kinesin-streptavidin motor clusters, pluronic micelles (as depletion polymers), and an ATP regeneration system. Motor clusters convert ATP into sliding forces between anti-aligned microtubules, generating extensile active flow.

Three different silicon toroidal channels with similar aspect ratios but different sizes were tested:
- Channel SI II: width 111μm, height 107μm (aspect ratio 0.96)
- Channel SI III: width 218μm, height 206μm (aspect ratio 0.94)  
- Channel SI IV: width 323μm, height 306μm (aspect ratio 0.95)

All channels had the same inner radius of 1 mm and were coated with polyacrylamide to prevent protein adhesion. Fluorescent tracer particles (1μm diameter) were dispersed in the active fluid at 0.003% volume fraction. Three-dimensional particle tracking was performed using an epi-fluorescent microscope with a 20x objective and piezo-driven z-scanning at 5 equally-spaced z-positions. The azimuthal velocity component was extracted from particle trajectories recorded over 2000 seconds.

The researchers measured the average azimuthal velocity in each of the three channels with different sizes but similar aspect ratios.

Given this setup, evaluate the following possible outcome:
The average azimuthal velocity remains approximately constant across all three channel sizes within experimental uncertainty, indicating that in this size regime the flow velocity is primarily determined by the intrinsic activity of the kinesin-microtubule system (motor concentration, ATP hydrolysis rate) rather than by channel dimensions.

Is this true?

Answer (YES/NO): NO